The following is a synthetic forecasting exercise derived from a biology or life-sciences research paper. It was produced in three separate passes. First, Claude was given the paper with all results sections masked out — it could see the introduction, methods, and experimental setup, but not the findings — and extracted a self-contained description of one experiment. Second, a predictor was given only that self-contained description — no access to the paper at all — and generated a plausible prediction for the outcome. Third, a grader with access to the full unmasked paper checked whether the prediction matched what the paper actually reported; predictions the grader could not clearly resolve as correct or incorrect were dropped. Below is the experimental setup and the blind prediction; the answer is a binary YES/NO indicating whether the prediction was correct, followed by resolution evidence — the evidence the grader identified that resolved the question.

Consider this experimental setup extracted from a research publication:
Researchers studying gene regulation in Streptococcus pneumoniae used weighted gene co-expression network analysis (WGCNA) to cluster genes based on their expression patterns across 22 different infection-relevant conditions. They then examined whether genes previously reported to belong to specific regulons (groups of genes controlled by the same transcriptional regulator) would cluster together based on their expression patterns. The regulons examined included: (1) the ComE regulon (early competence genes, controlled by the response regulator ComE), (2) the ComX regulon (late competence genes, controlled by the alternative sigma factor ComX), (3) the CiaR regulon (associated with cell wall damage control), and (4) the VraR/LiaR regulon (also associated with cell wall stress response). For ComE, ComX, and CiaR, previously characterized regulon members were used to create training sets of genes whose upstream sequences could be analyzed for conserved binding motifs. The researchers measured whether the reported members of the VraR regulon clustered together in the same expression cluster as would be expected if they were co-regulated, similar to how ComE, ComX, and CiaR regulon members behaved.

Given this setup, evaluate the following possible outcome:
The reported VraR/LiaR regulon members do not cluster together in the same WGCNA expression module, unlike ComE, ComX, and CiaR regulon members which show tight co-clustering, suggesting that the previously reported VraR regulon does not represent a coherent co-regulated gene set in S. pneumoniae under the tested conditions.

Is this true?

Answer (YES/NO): NO